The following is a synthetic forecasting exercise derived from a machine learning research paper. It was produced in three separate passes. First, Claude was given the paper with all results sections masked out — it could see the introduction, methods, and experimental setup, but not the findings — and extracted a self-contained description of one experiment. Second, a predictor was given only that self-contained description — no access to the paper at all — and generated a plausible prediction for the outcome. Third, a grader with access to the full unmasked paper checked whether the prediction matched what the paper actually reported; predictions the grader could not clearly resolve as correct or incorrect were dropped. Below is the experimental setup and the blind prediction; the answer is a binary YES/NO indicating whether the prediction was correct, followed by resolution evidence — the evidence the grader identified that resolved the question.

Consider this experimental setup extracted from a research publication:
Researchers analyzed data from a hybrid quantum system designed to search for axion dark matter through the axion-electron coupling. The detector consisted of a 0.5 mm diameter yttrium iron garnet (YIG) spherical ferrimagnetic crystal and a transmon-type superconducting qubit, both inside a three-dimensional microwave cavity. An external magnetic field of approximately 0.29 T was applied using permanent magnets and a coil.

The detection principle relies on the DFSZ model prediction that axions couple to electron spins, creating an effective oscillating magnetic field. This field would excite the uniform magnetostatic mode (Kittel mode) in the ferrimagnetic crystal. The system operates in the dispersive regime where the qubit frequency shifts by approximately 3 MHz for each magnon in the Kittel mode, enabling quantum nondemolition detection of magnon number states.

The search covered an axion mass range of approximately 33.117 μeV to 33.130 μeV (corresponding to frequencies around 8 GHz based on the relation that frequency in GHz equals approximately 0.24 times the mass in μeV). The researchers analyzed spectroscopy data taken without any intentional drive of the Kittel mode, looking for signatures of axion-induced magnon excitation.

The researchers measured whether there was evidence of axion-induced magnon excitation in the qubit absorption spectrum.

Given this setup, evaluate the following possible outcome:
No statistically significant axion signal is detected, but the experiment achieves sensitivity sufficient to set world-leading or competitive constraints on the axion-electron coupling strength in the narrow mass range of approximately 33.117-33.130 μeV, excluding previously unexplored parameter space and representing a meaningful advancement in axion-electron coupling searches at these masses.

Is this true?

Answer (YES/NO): NO